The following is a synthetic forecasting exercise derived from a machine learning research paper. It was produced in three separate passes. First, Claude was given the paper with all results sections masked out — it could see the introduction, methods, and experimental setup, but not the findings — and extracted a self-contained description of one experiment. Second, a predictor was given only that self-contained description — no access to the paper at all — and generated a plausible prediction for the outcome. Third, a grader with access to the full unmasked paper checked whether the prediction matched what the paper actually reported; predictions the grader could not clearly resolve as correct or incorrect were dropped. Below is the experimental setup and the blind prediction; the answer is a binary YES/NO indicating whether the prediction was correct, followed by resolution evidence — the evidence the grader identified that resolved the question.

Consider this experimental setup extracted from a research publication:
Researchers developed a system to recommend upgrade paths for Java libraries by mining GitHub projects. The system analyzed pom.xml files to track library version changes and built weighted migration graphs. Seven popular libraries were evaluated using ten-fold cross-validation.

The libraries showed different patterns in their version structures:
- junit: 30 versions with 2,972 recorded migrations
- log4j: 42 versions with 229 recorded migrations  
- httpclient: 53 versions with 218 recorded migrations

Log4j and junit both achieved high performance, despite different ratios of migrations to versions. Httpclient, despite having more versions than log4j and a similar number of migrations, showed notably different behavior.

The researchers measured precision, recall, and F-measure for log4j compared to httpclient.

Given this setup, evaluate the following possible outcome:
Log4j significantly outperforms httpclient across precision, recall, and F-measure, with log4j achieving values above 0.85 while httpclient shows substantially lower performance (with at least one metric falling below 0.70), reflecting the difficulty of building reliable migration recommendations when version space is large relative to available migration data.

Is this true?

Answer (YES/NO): YES